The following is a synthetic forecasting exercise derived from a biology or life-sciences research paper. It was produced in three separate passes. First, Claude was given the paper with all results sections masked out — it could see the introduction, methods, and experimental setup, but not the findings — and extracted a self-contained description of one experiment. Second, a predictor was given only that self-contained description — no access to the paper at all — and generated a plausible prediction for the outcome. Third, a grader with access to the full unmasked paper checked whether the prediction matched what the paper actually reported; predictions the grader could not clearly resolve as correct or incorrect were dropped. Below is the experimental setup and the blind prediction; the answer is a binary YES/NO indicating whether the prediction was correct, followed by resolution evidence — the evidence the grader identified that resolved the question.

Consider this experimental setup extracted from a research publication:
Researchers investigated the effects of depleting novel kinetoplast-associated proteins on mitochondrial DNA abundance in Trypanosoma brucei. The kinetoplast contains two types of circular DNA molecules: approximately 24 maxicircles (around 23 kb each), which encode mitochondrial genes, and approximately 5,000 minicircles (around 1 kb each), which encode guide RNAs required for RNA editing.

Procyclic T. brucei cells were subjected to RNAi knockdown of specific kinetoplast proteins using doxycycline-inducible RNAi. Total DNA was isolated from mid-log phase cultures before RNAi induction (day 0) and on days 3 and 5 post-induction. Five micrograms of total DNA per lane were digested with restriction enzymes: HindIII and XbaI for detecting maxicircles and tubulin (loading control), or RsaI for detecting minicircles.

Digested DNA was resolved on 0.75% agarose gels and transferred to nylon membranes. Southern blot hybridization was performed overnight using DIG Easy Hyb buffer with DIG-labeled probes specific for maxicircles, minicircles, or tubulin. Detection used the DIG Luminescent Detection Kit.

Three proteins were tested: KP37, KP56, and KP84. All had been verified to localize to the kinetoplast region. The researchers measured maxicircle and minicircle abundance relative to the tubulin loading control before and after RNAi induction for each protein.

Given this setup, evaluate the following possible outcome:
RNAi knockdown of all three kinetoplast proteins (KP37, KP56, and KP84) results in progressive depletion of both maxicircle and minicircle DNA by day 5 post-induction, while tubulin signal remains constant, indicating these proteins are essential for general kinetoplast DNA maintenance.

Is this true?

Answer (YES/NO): NO